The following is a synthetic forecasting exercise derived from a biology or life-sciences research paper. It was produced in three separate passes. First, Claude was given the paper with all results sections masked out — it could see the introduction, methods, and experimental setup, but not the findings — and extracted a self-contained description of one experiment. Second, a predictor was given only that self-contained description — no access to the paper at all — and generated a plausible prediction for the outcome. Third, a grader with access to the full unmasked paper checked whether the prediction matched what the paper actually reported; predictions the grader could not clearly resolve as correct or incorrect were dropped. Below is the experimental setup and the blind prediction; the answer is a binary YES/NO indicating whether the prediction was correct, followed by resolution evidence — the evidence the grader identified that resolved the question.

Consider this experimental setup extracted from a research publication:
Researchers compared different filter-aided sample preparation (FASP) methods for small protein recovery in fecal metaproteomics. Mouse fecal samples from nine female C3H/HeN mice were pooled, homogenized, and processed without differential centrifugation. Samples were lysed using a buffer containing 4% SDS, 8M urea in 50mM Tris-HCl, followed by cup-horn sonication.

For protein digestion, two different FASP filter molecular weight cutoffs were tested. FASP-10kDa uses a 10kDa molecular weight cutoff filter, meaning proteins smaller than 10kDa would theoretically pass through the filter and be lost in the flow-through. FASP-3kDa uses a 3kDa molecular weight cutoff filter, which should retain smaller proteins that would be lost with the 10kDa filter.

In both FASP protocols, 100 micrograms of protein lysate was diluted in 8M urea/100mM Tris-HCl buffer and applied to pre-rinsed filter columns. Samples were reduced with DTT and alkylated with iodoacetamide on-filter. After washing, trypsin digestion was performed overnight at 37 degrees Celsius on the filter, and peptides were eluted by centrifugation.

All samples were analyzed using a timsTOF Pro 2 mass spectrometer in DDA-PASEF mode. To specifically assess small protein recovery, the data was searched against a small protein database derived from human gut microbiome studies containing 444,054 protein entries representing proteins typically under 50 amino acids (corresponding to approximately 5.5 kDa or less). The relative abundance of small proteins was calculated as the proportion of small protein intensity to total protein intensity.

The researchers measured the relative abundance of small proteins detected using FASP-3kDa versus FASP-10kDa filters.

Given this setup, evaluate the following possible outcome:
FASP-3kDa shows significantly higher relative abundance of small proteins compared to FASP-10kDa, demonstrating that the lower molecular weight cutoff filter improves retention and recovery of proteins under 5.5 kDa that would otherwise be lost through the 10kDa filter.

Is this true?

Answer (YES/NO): NO